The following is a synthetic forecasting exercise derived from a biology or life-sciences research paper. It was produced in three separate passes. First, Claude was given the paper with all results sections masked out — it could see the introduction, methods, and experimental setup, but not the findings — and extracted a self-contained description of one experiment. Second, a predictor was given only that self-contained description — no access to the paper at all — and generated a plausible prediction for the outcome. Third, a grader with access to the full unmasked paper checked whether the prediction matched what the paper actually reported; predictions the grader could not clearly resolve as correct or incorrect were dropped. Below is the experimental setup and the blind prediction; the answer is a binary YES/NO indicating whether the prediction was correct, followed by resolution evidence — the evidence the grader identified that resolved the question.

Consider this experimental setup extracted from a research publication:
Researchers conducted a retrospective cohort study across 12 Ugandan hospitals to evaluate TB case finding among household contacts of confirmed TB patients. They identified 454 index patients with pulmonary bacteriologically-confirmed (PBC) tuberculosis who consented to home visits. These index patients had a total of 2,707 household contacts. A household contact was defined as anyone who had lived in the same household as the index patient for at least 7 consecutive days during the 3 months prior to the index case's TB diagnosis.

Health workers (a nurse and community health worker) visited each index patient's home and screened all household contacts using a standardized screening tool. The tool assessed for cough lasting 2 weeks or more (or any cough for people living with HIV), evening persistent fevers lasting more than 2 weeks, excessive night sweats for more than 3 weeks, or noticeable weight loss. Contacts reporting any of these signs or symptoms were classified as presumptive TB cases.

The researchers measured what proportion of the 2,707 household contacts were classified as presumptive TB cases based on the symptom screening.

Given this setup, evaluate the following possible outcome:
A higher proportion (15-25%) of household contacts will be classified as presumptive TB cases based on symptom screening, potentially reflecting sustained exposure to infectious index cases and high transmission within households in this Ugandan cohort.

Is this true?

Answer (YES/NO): NO